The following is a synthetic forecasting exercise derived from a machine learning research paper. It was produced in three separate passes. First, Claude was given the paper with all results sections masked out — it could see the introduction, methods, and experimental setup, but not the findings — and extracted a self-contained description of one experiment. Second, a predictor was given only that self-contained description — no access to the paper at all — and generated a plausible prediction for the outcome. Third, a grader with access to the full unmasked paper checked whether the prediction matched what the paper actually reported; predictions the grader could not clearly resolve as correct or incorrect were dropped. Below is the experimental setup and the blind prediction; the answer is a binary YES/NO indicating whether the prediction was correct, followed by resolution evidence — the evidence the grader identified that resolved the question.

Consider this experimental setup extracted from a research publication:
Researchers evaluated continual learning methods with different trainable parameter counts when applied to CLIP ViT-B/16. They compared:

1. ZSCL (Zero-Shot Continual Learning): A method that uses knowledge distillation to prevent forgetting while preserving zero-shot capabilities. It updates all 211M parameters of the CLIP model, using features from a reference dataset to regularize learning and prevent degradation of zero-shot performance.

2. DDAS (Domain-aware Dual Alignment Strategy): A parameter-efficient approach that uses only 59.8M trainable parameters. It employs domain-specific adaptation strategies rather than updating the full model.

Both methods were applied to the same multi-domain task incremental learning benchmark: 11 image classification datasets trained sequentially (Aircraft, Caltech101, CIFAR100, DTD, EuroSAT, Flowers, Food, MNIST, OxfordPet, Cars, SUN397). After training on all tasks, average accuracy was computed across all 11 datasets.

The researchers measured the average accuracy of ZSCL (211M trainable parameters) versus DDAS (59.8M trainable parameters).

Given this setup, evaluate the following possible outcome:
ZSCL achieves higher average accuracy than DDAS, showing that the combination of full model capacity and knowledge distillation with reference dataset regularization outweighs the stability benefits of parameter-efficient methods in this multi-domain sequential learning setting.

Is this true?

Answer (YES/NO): NO